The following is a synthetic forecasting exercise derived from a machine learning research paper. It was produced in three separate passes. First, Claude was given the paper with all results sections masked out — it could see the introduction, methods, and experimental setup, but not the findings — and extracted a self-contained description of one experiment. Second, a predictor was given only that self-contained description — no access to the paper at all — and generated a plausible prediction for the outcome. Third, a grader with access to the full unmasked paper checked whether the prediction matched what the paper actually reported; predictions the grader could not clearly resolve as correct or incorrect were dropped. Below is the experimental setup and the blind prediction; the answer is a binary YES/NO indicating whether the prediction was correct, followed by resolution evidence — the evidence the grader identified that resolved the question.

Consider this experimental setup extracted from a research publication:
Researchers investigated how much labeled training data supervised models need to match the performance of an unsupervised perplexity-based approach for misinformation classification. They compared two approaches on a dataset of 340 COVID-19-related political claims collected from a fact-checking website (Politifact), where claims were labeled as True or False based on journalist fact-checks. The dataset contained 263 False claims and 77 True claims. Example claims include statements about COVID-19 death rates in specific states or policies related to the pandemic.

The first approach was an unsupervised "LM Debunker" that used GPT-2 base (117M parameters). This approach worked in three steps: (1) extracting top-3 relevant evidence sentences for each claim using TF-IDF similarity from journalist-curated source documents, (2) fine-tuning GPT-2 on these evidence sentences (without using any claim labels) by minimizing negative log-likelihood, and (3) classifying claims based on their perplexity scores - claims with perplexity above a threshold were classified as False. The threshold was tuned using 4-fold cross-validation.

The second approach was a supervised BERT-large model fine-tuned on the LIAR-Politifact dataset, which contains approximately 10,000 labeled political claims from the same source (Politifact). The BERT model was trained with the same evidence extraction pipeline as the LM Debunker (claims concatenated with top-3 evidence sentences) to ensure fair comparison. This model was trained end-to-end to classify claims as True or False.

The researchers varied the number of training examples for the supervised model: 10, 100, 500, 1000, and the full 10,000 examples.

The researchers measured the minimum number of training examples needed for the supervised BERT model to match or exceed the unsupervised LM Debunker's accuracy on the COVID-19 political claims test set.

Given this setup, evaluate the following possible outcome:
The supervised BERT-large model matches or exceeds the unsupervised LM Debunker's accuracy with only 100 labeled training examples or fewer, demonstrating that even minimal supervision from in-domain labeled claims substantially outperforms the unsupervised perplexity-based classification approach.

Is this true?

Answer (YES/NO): NO